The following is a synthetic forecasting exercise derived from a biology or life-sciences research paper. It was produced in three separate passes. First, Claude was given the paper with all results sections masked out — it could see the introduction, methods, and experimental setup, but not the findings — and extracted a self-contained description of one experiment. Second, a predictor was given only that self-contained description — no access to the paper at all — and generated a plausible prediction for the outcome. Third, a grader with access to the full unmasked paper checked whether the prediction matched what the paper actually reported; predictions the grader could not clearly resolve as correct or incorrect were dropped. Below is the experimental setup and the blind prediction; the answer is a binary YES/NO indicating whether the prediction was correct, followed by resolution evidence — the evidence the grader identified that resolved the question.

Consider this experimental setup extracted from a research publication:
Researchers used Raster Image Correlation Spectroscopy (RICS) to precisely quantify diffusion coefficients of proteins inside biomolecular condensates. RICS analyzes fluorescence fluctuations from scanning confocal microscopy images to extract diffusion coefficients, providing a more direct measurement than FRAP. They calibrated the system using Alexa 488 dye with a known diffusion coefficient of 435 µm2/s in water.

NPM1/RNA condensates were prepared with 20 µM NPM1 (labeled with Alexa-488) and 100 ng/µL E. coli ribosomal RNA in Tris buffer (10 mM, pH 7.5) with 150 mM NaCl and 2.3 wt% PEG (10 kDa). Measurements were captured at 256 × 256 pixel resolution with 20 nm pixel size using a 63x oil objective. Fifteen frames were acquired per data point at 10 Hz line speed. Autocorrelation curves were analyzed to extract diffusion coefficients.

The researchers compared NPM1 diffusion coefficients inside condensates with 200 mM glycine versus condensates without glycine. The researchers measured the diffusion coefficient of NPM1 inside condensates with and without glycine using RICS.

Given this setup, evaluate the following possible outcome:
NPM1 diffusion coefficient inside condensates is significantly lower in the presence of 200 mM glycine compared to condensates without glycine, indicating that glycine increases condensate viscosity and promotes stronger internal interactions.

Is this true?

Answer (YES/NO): NO